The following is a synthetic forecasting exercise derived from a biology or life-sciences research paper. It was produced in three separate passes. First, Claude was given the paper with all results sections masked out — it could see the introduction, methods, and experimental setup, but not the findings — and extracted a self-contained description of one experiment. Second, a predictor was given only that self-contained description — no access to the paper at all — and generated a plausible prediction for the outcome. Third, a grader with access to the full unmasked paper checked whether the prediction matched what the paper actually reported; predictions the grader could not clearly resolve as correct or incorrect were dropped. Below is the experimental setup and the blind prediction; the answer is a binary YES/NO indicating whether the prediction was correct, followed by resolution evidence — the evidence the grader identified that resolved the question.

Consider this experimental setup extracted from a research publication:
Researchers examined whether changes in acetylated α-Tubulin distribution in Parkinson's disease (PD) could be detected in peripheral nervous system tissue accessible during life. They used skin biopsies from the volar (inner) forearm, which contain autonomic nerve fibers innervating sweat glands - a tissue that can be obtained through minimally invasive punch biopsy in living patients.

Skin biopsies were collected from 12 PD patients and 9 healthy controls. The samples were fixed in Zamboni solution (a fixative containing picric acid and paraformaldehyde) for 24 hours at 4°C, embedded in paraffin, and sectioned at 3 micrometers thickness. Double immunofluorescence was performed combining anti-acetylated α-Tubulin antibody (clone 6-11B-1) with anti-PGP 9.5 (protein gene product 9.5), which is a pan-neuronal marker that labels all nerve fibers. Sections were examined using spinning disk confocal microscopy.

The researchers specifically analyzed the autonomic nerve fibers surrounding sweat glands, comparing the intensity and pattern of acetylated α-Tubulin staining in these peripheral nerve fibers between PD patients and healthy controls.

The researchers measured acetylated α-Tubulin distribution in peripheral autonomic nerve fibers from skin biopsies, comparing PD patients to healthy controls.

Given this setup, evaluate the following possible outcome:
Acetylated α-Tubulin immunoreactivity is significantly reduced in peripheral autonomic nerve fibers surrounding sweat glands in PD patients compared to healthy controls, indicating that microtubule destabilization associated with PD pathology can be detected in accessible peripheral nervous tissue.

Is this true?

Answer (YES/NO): YES